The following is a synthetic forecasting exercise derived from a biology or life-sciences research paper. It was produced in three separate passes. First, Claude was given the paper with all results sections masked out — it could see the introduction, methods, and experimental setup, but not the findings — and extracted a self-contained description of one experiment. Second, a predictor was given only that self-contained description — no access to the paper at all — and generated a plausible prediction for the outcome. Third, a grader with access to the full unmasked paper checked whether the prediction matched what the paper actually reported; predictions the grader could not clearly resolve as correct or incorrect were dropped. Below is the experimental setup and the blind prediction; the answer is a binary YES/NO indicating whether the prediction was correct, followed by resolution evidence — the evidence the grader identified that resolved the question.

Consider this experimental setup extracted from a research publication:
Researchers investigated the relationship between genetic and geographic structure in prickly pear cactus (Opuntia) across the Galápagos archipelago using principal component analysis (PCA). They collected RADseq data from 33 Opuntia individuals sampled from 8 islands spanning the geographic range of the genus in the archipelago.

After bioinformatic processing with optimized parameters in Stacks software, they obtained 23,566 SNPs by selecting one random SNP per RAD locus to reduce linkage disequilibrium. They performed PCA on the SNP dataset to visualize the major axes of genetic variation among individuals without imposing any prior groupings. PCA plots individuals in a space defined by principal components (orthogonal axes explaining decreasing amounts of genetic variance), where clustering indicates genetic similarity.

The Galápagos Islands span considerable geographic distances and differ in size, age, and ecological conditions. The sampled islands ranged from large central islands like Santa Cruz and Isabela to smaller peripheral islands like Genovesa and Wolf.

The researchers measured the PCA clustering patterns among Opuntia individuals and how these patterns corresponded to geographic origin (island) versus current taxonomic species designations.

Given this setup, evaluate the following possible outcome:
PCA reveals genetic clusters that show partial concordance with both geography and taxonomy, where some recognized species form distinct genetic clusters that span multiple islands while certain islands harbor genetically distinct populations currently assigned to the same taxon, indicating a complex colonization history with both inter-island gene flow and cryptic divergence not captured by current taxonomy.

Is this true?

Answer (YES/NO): NO